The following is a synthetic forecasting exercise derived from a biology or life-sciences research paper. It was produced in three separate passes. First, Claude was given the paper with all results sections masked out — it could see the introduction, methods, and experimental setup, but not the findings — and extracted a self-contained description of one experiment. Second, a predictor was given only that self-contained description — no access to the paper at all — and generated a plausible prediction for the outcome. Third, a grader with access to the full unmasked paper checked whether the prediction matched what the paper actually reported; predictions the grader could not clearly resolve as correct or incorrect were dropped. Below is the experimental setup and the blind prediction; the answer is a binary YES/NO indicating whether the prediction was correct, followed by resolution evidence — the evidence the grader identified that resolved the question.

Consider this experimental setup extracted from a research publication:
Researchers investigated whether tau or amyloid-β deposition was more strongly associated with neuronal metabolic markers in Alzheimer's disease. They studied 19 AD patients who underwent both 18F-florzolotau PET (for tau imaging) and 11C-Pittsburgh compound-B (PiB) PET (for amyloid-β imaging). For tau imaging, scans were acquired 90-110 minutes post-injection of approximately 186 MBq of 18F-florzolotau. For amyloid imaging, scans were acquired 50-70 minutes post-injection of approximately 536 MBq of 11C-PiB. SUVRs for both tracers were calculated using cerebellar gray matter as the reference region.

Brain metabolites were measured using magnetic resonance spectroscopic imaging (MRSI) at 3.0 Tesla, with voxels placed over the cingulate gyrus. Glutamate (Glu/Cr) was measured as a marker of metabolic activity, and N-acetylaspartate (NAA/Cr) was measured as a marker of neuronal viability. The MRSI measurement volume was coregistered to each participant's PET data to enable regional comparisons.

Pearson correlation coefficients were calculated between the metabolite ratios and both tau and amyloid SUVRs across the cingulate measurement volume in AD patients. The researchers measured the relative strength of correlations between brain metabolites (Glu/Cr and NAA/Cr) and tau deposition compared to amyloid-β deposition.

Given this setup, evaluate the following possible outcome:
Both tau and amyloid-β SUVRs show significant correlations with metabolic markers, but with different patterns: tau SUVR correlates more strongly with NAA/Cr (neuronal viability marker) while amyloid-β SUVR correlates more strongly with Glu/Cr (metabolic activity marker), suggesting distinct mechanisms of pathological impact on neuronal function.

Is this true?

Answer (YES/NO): NO